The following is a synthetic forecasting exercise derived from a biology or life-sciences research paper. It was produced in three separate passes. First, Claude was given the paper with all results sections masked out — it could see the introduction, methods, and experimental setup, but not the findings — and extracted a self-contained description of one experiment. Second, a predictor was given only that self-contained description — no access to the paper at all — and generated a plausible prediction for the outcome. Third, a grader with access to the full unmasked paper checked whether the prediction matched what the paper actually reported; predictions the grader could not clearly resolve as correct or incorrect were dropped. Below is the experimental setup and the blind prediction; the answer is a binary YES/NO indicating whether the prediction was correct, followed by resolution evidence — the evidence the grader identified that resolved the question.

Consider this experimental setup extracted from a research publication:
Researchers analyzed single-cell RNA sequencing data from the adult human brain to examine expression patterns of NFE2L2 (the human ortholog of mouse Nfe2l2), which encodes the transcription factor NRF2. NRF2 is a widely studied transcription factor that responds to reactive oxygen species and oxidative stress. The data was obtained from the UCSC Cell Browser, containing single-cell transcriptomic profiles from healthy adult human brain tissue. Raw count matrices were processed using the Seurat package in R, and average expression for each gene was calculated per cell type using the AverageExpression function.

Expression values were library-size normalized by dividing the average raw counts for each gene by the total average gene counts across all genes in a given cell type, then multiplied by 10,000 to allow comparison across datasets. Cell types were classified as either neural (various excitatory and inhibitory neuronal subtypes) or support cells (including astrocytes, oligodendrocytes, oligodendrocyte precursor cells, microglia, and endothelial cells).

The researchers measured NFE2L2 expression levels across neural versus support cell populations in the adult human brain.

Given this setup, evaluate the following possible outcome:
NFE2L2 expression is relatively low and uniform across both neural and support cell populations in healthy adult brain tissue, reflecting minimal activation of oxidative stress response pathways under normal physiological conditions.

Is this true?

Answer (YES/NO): NO